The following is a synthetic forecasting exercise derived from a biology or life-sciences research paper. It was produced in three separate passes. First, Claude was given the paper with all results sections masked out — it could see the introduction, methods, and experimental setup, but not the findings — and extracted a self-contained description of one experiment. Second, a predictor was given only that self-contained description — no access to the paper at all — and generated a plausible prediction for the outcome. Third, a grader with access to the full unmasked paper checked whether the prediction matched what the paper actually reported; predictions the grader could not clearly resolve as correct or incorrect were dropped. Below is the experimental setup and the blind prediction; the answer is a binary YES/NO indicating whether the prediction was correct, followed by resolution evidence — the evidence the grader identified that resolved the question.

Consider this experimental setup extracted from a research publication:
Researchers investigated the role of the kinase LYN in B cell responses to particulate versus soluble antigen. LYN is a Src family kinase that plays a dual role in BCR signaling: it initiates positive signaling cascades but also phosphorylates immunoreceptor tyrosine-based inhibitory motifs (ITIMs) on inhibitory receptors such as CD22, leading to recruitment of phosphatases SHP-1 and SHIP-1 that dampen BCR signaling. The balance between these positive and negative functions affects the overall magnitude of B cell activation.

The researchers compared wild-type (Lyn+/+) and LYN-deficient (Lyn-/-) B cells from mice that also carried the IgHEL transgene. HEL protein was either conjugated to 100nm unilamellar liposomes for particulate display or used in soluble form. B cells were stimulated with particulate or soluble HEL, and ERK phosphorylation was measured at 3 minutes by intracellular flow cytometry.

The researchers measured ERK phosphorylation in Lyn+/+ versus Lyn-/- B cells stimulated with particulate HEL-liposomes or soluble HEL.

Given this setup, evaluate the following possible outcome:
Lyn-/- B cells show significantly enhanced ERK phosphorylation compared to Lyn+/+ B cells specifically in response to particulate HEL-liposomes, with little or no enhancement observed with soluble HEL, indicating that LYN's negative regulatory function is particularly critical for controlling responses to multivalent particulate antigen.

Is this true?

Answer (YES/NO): NO